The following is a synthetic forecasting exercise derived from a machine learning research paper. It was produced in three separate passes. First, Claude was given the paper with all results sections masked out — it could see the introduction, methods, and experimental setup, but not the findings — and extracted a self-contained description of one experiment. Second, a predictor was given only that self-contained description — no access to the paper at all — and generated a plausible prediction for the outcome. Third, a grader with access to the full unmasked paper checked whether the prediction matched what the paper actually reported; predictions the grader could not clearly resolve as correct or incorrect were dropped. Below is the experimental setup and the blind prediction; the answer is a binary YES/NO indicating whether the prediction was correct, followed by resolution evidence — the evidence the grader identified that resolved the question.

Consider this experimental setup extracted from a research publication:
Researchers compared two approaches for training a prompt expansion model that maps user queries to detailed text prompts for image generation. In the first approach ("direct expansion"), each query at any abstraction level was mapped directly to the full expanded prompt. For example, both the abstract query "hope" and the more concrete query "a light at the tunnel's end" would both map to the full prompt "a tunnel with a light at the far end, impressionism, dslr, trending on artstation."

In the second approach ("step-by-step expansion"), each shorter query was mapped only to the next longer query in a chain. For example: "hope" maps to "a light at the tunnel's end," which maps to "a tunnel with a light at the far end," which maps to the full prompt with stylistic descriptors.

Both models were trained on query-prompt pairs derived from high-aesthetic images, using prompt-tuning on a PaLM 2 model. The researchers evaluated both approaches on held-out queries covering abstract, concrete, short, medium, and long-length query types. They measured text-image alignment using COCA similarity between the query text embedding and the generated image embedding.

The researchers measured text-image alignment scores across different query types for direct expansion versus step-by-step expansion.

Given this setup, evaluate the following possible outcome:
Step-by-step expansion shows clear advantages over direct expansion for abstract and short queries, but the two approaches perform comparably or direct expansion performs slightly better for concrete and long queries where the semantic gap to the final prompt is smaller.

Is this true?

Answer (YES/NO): NO